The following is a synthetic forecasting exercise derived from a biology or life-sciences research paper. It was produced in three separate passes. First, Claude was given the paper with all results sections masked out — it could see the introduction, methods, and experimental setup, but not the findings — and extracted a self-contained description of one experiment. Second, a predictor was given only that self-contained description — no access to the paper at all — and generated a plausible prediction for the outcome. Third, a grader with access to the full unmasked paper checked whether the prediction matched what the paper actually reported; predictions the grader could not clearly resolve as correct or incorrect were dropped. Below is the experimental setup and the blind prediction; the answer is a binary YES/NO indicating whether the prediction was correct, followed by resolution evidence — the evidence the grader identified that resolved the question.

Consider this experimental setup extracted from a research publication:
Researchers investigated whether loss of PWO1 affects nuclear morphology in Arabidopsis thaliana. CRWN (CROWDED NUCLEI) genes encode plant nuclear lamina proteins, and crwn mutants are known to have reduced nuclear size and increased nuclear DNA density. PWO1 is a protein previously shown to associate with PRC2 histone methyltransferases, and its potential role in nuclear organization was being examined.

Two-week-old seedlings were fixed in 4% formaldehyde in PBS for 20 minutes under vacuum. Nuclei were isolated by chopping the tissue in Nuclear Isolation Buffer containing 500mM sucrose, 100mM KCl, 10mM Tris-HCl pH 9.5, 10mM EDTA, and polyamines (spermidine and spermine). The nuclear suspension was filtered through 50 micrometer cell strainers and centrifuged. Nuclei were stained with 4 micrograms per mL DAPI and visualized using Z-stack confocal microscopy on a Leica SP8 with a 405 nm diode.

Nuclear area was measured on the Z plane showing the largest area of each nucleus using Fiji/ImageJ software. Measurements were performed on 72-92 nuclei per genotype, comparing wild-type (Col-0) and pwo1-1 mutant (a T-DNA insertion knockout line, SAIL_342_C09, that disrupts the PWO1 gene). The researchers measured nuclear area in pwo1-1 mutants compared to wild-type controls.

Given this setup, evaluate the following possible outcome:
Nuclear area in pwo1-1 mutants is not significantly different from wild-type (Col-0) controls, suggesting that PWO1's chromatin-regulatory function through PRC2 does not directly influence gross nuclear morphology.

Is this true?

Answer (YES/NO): NO